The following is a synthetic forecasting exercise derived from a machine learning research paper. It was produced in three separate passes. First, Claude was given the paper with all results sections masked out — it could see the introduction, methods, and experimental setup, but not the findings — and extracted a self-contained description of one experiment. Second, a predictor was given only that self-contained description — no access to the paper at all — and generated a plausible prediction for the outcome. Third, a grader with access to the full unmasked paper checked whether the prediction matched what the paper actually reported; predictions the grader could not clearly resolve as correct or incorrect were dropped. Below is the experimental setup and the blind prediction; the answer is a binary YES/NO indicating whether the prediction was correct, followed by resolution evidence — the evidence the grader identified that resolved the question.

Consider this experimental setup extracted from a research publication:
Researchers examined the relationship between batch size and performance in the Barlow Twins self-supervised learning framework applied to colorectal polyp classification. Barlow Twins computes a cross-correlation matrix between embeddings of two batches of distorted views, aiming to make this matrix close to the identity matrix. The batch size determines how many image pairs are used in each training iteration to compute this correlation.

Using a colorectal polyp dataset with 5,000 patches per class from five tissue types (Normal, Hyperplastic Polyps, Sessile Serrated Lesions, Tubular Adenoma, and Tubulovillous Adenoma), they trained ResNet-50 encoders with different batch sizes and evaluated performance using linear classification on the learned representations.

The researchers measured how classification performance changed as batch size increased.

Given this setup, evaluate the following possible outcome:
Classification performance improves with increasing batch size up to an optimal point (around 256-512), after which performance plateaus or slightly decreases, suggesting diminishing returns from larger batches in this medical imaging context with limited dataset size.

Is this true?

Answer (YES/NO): NO